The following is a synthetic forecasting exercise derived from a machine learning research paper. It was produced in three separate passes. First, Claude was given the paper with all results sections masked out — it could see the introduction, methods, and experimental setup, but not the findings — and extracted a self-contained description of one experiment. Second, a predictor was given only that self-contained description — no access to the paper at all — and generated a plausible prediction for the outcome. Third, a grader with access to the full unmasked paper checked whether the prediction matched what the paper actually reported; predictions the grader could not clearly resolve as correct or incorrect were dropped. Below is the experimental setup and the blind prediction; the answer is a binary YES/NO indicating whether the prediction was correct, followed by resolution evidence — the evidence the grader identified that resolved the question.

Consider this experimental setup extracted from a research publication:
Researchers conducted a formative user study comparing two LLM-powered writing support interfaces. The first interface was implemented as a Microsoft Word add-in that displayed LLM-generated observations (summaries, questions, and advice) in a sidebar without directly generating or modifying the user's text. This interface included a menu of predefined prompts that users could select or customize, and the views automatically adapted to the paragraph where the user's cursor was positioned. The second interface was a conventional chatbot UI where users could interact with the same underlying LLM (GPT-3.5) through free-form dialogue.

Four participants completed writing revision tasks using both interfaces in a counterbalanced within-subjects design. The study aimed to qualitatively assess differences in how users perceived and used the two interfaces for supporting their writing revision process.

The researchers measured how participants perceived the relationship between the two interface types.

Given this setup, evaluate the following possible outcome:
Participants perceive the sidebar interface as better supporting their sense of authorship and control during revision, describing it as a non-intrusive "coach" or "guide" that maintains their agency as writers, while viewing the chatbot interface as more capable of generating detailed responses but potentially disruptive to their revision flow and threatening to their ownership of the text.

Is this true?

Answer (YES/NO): NO